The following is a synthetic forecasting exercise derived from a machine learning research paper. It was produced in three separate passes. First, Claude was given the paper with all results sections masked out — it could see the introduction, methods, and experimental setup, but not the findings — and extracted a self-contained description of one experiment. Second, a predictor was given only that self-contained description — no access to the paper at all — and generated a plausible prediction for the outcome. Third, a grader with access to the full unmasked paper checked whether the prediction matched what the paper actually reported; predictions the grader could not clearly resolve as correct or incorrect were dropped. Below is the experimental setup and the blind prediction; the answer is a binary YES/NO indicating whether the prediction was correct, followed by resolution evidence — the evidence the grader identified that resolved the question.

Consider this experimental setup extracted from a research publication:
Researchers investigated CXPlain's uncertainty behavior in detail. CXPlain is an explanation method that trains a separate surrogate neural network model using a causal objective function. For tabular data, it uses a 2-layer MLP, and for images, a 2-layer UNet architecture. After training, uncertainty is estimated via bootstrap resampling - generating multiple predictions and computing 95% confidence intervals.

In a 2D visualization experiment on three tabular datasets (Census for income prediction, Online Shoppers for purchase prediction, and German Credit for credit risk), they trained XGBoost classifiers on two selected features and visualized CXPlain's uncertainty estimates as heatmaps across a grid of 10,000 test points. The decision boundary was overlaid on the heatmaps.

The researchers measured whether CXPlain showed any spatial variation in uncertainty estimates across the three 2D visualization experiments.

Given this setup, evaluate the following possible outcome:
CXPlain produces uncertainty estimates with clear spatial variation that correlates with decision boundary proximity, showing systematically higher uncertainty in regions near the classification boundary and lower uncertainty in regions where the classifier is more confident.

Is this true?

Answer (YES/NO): NO